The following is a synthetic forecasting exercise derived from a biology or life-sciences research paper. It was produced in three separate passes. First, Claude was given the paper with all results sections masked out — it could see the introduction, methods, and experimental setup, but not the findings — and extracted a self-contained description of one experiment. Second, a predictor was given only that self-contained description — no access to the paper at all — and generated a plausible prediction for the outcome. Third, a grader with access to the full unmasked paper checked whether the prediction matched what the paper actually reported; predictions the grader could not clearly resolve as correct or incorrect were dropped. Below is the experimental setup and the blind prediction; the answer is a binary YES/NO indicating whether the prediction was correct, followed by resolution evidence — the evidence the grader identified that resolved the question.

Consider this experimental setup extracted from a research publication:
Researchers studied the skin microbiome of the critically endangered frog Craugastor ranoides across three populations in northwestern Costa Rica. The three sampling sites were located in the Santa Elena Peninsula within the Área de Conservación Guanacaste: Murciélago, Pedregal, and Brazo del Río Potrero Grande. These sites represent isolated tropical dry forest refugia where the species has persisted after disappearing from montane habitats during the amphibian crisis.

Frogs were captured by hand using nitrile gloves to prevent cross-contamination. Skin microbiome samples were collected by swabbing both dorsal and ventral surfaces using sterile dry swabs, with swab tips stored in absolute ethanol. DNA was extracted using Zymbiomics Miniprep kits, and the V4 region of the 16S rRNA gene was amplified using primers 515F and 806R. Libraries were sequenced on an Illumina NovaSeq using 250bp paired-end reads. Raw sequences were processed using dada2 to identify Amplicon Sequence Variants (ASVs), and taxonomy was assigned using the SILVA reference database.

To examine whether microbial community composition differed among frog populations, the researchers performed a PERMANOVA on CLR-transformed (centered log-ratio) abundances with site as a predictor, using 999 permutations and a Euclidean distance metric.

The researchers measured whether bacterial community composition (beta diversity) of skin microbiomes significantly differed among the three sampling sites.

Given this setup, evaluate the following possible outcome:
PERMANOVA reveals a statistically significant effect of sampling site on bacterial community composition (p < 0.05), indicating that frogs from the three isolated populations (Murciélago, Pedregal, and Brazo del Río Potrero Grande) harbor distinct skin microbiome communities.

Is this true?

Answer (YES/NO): NO